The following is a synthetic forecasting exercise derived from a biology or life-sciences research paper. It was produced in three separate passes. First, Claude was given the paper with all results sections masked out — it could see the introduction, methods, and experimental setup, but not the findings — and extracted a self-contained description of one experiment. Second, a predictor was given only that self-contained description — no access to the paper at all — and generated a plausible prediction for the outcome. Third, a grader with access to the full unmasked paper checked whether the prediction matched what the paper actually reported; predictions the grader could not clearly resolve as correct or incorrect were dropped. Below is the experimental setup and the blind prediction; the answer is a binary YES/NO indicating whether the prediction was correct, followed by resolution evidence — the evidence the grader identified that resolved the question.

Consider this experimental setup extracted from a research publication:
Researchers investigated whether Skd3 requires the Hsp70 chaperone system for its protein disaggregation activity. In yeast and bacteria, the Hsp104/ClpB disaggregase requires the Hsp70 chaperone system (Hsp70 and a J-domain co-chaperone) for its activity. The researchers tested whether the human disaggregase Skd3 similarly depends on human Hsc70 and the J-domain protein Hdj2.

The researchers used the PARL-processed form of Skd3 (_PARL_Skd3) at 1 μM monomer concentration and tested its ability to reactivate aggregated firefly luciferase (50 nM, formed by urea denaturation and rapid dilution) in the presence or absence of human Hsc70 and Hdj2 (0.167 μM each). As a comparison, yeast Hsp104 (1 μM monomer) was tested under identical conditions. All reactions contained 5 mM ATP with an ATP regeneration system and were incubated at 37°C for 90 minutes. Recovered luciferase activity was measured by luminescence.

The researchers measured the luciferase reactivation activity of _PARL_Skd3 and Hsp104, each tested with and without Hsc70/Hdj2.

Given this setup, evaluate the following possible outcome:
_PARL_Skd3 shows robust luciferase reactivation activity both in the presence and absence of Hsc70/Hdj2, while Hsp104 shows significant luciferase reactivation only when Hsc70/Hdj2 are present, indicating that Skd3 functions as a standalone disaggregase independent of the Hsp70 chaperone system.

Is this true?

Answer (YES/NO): YES